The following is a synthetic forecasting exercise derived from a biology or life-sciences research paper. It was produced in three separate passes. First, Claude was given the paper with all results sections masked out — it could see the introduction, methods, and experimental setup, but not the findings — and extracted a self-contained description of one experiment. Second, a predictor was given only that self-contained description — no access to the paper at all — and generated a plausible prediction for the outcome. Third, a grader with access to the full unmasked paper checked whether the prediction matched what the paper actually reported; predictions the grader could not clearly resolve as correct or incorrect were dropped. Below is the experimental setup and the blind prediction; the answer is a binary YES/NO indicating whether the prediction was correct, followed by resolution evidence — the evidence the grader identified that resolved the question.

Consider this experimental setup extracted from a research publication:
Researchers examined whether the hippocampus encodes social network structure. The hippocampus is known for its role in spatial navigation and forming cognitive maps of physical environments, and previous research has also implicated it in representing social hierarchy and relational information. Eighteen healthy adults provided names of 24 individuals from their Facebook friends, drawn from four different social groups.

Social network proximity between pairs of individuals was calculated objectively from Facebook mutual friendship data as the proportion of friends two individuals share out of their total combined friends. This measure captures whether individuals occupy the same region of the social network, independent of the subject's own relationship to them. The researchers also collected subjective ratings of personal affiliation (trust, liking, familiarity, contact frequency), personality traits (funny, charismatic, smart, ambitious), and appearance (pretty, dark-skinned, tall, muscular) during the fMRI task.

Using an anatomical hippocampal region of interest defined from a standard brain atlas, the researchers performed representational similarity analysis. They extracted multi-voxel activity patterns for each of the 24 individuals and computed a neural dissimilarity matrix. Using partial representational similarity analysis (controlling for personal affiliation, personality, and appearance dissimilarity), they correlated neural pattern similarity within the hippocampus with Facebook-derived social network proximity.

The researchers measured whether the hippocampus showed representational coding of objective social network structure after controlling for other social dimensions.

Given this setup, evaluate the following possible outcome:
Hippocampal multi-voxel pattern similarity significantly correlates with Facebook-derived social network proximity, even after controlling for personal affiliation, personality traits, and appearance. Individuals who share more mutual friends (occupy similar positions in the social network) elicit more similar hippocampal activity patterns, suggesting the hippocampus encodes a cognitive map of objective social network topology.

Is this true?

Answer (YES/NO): NO